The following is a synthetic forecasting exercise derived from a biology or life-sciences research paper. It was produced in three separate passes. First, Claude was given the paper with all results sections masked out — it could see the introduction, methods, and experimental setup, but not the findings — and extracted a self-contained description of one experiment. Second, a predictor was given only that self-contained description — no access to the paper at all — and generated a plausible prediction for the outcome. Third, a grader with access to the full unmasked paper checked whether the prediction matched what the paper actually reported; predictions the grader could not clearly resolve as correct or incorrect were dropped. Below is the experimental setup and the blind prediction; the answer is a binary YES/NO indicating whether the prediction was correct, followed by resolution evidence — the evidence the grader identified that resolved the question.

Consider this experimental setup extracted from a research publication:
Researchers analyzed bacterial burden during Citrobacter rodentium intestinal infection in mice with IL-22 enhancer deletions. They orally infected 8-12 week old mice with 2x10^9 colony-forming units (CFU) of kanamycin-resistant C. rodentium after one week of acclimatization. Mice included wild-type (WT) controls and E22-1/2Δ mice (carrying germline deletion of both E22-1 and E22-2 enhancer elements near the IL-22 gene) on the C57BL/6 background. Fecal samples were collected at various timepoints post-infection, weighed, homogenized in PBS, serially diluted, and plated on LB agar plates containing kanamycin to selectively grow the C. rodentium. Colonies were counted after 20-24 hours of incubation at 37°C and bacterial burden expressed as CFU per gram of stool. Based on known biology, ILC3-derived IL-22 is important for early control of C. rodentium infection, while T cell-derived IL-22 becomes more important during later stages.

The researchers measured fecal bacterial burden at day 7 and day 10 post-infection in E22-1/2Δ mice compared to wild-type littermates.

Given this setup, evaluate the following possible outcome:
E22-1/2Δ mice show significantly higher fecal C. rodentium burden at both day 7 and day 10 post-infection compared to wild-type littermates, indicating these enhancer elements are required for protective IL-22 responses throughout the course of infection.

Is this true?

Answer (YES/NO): NO